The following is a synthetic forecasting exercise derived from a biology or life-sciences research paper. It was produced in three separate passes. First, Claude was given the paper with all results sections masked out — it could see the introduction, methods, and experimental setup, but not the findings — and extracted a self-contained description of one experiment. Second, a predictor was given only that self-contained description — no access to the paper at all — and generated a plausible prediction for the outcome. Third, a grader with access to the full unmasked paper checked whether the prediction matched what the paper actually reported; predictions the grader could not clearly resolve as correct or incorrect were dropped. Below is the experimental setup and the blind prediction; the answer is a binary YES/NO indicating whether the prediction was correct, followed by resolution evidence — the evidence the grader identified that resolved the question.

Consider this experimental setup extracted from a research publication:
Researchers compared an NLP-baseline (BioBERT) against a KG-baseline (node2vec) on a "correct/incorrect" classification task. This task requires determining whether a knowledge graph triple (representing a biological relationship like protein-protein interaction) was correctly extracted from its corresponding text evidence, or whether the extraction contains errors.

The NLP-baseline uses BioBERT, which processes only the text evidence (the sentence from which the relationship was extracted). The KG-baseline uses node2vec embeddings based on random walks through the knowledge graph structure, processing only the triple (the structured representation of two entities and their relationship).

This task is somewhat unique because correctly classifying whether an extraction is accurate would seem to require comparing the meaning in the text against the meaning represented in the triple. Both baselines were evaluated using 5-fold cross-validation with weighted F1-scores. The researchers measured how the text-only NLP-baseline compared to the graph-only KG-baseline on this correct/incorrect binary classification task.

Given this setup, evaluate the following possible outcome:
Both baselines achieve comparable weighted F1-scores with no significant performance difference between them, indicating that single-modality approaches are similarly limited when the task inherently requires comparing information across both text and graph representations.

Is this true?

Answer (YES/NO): NO